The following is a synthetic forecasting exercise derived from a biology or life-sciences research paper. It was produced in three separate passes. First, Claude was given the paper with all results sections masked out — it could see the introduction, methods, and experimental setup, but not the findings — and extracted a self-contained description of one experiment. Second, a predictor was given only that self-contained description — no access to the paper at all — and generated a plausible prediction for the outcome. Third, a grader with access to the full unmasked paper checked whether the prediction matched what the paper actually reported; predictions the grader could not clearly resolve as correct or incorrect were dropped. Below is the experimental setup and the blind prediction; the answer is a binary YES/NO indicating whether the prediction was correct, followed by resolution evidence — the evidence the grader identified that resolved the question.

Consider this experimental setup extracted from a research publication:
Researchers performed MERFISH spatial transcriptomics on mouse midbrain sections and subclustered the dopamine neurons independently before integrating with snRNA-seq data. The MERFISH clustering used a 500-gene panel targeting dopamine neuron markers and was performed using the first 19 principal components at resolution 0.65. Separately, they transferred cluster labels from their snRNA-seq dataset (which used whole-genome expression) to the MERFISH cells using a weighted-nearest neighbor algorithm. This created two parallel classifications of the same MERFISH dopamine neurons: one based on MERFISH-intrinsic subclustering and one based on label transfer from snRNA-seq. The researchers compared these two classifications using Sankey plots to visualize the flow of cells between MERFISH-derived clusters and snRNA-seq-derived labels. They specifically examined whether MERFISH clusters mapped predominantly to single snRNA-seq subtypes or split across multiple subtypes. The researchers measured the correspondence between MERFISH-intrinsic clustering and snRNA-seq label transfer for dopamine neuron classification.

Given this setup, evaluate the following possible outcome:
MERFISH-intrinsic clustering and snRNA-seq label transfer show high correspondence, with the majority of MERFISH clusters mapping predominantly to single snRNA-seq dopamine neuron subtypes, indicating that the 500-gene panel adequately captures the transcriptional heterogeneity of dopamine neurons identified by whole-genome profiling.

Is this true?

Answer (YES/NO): NO